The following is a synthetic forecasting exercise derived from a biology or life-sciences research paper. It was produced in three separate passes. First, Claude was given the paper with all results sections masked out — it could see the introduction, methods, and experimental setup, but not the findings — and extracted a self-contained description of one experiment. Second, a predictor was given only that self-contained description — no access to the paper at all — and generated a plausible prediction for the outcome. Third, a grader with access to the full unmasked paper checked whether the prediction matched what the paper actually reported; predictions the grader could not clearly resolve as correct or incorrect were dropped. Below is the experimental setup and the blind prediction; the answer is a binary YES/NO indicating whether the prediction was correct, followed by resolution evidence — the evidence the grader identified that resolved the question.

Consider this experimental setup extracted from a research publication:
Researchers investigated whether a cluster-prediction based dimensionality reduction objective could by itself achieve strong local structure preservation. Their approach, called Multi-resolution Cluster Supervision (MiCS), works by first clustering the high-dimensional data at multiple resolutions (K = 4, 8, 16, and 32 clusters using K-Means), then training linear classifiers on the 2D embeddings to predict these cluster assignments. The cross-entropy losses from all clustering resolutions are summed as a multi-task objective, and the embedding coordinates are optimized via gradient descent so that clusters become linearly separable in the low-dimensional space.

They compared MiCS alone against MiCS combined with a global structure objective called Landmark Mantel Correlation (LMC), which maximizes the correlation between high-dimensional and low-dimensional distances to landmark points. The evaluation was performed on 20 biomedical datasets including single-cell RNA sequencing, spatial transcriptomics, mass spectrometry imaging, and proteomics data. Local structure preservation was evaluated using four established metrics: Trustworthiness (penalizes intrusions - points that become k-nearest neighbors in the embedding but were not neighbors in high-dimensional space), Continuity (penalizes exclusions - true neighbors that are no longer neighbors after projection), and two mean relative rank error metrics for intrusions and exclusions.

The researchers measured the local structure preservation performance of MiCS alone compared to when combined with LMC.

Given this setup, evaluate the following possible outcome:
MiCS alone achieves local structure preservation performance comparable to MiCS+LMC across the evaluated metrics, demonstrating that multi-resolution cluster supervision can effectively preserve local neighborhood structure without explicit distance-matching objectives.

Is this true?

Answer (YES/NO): NO